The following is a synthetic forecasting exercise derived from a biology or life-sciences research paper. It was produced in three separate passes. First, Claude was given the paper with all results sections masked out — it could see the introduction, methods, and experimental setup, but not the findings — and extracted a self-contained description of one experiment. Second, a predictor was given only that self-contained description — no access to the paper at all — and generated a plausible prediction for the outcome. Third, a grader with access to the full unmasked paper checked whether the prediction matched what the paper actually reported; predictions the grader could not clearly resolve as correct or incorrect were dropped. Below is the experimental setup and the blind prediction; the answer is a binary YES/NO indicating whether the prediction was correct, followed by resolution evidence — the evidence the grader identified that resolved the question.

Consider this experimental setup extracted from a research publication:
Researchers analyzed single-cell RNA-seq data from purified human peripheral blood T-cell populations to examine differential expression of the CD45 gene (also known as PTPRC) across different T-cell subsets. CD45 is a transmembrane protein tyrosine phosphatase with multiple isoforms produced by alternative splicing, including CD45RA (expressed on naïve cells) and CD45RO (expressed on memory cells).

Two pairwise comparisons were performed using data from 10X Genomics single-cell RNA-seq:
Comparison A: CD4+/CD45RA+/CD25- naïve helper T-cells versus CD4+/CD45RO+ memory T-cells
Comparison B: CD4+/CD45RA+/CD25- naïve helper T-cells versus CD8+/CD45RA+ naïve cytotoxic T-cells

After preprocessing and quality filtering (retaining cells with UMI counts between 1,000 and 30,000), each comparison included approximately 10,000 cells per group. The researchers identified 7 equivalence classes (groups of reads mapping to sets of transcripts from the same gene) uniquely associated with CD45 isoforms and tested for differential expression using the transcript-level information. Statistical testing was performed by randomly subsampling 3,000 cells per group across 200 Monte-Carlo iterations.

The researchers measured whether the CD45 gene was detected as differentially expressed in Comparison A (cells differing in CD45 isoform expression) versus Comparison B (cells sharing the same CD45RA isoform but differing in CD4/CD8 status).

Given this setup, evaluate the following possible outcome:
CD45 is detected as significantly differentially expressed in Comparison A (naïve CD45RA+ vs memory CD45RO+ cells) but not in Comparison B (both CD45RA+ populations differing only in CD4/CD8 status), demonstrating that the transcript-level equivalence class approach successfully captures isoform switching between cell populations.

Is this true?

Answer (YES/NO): YES